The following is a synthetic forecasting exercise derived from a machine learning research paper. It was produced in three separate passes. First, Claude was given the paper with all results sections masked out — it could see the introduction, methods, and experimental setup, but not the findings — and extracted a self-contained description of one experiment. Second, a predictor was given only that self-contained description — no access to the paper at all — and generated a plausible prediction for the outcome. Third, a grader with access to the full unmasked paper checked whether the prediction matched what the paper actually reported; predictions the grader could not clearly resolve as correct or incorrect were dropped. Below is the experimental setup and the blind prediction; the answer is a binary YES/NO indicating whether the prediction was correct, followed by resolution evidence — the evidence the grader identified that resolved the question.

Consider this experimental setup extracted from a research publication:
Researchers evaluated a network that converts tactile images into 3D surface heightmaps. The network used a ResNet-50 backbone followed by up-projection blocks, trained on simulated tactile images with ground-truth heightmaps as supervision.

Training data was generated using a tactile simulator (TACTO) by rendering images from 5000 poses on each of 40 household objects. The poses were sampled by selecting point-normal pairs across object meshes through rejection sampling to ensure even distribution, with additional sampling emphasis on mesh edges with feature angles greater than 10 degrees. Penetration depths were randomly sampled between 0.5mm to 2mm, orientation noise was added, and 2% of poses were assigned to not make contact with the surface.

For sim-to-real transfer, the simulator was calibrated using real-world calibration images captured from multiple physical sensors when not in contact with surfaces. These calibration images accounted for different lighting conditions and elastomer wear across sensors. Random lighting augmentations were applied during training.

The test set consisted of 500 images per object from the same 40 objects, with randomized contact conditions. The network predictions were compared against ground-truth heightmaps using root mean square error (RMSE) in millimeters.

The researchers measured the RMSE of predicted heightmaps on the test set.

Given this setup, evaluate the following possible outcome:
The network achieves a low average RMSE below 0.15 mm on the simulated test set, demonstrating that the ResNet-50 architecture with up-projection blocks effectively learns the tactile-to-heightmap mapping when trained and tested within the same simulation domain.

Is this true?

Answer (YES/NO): YES